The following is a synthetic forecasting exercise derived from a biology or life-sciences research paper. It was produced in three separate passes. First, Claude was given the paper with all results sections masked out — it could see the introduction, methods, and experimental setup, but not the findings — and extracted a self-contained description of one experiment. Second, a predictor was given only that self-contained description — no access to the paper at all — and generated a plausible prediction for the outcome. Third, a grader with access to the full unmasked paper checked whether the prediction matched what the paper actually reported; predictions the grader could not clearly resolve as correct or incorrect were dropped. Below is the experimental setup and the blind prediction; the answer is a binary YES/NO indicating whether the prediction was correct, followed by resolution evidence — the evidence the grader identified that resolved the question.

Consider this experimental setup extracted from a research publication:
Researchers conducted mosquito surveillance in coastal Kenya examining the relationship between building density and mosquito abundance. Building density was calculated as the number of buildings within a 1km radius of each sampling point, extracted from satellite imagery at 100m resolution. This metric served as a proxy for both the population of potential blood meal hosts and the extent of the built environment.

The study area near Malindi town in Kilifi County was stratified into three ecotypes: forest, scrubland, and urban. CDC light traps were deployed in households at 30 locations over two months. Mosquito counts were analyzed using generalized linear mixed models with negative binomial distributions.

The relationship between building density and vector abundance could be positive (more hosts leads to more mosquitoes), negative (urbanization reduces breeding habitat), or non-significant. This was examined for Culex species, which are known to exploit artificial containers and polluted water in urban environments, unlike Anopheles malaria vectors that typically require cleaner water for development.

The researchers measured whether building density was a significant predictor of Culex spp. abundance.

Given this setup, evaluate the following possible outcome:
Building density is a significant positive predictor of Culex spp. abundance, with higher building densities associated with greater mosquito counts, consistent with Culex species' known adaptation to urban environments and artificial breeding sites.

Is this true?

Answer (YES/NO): YES